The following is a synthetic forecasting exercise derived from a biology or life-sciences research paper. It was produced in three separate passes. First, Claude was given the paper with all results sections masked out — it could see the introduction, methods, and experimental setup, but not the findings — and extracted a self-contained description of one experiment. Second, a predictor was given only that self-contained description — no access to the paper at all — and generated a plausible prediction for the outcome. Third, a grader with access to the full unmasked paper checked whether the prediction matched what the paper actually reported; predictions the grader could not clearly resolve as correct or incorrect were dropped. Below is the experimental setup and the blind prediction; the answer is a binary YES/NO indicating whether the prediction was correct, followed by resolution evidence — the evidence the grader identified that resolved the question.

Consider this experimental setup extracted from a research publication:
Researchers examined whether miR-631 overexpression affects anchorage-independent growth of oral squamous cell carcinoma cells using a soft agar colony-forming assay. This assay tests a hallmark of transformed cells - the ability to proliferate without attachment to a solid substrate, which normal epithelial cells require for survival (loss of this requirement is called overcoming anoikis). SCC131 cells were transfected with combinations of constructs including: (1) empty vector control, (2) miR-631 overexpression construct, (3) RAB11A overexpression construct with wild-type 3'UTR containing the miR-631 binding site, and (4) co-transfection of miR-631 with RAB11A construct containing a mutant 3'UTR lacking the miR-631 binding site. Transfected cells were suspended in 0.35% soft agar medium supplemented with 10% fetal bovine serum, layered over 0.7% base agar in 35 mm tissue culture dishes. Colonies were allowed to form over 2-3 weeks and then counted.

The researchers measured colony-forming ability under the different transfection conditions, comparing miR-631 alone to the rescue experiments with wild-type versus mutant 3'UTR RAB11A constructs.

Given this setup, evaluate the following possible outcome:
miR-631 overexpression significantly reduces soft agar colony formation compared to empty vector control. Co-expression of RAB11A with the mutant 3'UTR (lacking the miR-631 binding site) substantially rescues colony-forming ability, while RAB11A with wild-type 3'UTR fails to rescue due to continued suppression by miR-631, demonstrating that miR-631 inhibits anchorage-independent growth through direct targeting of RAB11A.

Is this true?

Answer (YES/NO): YES